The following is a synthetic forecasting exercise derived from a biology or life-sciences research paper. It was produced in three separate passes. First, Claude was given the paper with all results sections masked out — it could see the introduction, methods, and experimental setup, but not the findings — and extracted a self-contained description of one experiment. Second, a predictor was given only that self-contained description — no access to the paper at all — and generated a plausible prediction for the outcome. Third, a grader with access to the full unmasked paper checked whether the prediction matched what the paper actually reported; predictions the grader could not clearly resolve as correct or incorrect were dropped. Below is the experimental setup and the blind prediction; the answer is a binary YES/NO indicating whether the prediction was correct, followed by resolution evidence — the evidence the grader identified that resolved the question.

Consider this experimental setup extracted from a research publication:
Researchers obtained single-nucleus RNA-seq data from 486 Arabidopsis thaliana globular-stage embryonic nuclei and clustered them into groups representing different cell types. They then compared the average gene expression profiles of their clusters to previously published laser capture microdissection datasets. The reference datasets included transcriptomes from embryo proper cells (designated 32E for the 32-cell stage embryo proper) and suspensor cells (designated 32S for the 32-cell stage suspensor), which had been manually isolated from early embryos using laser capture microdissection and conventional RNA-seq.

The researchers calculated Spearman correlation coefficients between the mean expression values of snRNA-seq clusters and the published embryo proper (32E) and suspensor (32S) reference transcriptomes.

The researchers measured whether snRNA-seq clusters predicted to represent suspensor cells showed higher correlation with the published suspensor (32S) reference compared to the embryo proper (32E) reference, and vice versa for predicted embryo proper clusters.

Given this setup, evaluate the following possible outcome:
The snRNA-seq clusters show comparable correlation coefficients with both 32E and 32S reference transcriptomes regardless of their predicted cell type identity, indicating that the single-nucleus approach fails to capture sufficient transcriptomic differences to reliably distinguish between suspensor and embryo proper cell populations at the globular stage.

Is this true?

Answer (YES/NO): NO